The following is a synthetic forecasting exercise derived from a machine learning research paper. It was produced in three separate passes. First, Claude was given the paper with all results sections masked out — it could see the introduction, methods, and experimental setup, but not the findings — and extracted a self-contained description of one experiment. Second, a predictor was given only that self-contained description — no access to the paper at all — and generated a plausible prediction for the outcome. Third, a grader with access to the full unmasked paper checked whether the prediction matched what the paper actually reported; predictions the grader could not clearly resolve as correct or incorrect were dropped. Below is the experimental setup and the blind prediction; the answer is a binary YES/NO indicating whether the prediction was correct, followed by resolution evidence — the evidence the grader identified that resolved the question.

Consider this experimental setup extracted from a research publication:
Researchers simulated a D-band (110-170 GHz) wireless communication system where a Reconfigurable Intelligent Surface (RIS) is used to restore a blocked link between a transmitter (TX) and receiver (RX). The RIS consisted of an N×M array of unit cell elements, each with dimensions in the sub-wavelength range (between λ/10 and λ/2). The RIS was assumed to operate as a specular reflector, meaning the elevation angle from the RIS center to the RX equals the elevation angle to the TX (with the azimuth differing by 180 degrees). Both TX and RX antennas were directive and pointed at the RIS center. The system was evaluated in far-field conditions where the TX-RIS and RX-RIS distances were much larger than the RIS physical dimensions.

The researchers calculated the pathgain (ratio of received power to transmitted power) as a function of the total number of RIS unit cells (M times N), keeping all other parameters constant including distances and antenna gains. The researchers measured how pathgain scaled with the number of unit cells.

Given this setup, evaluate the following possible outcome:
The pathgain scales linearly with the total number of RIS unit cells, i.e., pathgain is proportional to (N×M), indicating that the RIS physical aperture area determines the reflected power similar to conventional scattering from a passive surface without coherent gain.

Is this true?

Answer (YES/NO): NO